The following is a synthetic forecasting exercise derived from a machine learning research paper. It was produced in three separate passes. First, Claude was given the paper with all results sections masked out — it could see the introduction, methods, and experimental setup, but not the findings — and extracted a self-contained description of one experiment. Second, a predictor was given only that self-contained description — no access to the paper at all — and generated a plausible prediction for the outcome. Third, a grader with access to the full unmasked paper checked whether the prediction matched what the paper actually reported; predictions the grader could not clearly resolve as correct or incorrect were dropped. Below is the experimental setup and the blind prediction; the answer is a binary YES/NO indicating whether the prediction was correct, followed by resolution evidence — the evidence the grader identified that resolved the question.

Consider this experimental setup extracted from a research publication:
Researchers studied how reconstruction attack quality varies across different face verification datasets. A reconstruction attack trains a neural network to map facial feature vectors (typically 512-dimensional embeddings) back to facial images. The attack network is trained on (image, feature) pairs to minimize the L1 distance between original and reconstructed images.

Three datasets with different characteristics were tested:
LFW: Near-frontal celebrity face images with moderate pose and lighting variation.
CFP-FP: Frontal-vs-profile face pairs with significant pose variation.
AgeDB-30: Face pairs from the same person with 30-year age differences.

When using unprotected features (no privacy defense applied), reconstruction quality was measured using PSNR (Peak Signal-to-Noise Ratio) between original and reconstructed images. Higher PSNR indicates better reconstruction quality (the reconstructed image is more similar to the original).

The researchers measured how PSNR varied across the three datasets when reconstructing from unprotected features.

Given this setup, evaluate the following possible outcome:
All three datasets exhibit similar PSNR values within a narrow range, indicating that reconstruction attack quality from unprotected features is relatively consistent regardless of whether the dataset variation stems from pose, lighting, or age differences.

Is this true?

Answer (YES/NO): NO